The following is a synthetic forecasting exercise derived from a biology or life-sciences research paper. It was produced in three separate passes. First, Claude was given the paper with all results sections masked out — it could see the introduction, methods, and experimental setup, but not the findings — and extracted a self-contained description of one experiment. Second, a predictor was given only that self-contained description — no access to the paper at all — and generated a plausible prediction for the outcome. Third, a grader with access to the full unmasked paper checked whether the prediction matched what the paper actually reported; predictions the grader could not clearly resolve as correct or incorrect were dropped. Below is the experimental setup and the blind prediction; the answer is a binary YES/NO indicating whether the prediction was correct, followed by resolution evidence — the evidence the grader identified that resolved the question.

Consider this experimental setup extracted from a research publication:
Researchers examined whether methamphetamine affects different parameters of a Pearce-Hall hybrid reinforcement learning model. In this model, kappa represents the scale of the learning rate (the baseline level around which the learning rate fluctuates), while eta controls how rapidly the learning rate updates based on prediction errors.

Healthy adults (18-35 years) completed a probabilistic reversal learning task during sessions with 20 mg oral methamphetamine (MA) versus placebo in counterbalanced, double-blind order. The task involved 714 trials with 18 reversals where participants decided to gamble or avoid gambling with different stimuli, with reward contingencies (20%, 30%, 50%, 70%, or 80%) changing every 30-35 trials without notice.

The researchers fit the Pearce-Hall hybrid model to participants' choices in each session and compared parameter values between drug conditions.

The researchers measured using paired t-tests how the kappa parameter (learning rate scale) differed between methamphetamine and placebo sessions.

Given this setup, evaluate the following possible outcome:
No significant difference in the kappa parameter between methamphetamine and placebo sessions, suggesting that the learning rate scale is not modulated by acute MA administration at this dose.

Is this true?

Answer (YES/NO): YES